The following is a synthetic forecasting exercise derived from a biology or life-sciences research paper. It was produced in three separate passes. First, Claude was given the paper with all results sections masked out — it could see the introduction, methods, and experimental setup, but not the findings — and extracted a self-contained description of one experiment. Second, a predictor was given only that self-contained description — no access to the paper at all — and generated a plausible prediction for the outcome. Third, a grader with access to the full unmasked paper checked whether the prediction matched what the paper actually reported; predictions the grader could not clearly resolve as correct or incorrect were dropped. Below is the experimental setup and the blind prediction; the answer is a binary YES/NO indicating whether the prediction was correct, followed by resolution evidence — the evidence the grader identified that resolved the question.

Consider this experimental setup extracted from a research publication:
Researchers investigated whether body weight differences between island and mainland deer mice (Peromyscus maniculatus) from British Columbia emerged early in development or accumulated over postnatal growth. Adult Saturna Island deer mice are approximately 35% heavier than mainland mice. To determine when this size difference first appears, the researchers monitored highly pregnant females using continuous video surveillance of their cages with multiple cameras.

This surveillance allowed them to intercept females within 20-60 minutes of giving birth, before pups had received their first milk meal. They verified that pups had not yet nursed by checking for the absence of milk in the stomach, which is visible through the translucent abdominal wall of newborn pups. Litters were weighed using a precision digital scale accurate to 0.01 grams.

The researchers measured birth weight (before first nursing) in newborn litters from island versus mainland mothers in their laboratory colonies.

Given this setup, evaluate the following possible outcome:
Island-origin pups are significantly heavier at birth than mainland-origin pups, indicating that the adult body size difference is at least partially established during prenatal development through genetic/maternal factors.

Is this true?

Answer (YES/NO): YES